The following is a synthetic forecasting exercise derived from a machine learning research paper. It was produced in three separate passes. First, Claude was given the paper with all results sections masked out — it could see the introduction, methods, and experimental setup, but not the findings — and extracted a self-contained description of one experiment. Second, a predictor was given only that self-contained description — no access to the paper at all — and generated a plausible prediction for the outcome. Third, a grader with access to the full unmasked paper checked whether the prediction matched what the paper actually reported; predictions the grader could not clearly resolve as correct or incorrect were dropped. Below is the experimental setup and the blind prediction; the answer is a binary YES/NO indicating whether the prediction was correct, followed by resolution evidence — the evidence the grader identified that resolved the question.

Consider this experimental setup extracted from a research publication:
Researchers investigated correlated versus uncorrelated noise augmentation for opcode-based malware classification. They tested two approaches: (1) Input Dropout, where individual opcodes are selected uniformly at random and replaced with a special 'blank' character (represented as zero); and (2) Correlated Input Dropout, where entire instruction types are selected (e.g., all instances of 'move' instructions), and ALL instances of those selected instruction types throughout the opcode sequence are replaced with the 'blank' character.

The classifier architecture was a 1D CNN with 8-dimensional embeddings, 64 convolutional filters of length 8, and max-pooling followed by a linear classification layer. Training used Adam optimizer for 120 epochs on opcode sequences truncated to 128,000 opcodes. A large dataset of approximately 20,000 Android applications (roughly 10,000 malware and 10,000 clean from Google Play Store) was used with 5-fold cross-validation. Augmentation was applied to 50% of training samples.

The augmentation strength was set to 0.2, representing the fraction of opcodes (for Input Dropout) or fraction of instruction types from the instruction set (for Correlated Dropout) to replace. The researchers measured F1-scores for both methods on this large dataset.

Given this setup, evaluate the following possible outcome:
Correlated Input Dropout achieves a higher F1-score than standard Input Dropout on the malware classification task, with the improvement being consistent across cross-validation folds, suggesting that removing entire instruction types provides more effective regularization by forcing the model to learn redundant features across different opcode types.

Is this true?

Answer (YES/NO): NO